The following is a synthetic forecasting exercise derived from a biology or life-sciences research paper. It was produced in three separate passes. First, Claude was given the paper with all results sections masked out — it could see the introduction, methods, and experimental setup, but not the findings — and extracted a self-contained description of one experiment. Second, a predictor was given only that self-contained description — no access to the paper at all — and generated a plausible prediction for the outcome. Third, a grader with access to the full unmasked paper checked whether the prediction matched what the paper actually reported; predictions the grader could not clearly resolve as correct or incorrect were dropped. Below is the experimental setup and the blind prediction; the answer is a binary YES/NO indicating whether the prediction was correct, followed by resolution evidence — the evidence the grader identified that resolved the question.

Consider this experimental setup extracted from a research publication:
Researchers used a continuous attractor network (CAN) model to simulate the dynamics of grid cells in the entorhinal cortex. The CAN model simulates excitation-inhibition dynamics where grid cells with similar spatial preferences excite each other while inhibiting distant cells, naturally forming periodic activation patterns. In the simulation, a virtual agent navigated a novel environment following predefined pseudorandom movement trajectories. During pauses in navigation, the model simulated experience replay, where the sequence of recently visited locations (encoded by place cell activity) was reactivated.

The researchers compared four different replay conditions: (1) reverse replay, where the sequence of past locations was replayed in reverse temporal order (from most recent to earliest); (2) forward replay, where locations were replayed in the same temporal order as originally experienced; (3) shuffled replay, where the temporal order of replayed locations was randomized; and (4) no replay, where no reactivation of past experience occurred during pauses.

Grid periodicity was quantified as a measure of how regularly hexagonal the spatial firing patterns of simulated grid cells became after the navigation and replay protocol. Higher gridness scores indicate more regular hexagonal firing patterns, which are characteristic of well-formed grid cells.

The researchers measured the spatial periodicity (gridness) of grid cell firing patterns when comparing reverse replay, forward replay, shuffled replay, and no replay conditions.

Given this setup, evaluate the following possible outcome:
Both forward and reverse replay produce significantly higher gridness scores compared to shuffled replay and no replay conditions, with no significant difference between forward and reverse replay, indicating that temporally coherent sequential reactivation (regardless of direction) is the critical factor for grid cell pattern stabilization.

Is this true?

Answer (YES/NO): NO